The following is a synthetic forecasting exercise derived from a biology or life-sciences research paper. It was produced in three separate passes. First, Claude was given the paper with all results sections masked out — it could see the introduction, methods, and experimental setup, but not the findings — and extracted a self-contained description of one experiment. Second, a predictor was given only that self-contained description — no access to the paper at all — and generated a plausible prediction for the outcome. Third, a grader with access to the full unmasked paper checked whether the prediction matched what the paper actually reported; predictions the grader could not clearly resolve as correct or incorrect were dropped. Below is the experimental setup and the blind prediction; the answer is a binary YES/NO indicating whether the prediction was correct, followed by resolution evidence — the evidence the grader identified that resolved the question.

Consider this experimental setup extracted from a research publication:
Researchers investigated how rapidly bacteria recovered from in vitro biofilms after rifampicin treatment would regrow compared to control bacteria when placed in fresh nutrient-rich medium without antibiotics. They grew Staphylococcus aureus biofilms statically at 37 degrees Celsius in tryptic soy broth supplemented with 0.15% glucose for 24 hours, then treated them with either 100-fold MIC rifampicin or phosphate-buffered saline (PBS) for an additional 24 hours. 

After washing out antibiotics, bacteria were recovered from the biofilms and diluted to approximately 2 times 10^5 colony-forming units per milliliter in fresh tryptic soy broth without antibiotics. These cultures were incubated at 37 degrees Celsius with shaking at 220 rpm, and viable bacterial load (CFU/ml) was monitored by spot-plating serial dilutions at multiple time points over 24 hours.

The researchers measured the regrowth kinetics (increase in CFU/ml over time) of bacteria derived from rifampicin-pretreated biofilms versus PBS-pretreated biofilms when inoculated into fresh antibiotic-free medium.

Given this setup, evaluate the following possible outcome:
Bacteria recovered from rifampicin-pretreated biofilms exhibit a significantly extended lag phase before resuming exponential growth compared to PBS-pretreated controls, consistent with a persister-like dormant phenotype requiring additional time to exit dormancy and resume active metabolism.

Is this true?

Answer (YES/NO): YES